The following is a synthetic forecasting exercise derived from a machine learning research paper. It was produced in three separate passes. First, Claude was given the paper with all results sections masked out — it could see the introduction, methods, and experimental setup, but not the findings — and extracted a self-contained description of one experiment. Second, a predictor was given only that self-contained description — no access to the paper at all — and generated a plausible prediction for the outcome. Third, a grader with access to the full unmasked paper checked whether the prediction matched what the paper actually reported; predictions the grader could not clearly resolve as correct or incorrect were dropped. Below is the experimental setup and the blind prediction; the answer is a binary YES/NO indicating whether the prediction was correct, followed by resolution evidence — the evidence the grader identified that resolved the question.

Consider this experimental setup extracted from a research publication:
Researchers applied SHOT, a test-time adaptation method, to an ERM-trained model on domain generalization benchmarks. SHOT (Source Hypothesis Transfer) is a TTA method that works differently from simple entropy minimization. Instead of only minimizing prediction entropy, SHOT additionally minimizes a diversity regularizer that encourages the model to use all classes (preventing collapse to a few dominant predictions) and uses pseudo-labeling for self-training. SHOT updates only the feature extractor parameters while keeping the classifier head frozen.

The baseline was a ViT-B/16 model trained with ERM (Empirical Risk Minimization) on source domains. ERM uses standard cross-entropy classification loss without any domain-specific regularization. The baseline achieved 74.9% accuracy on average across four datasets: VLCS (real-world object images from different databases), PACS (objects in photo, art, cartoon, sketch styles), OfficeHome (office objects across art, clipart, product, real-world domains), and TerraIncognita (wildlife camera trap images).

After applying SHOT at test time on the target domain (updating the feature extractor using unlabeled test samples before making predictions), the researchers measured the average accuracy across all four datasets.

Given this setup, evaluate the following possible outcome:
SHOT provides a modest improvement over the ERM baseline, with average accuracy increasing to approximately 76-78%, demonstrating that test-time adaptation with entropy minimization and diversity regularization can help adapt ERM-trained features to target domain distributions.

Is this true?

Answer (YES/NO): NO